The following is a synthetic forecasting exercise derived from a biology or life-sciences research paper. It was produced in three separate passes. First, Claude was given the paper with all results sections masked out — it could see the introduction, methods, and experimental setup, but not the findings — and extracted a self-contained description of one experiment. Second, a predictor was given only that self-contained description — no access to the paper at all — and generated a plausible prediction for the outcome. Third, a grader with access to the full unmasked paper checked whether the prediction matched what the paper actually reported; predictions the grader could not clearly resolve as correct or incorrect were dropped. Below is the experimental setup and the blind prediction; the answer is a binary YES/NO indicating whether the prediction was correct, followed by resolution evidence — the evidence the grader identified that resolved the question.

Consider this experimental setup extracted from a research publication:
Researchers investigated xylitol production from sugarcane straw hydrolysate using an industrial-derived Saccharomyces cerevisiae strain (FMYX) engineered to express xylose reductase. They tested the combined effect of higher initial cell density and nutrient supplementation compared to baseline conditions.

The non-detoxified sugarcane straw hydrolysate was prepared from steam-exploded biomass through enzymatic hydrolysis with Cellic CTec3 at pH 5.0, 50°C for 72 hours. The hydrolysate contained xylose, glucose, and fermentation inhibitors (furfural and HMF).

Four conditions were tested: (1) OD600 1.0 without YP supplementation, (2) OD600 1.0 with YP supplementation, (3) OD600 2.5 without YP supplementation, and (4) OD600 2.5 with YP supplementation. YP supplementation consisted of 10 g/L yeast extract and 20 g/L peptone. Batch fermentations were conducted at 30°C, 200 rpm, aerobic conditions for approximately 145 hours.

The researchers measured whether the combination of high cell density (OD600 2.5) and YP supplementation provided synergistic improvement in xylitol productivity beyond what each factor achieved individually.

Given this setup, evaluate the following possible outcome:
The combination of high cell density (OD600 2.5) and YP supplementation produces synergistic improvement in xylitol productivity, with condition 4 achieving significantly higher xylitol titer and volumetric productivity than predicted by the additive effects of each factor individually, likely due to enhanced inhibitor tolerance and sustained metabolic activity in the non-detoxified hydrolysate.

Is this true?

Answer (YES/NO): NO